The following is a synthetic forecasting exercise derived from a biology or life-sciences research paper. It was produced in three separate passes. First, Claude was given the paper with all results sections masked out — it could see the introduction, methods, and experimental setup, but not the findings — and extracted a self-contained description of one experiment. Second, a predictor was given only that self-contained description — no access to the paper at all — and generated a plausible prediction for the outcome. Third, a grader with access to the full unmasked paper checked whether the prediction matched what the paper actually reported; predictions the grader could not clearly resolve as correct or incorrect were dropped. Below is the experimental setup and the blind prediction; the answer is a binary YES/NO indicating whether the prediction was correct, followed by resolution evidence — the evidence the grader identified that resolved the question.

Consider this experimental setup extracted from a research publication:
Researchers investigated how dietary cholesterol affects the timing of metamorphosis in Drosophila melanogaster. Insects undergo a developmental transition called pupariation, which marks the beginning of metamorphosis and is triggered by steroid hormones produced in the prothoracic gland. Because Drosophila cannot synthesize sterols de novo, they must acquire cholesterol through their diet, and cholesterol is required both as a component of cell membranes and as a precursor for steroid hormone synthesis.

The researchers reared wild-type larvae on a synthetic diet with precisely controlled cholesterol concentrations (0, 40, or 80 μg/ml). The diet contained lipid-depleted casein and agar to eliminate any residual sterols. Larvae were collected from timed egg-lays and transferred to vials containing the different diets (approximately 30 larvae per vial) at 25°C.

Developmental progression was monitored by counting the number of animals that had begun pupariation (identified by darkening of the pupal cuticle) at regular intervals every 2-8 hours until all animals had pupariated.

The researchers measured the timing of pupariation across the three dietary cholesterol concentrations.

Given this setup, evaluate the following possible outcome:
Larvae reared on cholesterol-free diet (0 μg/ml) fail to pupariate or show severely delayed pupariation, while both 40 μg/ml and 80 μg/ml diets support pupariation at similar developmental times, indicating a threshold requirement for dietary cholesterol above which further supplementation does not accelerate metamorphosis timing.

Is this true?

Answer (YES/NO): NO